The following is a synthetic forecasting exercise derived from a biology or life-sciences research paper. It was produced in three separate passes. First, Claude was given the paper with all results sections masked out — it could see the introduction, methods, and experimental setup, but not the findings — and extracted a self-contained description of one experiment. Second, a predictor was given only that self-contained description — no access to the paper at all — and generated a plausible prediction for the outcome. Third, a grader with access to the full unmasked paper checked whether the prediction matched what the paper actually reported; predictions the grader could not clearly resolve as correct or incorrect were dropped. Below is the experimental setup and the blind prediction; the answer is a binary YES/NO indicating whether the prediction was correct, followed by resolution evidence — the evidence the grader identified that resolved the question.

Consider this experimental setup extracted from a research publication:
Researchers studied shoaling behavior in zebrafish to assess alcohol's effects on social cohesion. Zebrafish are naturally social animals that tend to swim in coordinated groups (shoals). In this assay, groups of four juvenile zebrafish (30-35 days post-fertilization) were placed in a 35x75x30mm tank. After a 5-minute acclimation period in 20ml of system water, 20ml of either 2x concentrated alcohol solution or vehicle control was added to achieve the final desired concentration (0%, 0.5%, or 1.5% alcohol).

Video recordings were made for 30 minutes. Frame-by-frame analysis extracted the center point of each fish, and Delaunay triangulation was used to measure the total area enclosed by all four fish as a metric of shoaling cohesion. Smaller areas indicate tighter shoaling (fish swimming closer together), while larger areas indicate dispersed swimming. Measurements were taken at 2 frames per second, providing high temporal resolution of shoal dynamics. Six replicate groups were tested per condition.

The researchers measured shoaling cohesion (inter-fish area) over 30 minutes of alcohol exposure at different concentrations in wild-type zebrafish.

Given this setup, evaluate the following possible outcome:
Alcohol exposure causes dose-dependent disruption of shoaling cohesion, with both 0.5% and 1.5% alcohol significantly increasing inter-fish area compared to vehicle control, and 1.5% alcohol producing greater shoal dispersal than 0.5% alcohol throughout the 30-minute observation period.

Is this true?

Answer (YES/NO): NO